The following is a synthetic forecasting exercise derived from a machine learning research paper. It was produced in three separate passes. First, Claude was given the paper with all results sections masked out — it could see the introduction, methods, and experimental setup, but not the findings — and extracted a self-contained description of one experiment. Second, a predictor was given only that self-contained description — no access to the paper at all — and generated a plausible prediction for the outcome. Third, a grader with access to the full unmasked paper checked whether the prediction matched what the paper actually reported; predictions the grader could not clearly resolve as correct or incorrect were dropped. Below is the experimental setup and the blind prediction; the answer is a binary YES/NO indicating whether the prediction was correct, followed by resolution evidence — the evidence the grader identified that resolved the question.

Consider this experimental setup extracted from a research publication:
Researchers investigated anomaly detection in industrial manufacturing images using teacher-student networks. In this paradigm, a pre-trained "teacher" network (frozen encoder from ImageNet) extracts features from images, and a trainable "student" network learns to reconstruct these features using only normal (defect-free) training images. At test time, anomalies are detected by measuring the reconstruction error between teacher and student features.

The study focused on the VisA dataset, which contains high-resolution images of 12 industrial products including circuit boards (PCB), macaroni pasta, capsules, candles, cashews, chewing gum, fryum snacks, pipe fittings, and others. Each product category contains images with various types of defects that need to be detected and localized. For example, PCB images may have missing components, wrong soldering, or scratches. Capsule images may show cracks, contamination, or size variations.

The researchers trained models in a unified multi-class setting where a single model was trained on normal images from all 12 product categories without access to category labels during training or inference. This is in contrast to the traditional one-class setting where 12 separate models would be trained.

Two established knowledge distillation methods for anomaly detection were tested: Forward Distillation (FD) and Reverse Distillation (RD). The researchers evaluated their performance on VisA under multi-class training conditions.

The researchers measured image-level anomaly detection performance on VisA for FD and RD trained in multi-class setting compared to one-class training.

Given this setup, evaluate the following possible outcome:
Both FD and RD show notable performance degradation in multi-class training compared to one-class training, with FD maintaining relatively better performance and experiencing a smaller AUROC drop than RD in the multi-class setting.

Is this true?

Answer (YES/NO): NO